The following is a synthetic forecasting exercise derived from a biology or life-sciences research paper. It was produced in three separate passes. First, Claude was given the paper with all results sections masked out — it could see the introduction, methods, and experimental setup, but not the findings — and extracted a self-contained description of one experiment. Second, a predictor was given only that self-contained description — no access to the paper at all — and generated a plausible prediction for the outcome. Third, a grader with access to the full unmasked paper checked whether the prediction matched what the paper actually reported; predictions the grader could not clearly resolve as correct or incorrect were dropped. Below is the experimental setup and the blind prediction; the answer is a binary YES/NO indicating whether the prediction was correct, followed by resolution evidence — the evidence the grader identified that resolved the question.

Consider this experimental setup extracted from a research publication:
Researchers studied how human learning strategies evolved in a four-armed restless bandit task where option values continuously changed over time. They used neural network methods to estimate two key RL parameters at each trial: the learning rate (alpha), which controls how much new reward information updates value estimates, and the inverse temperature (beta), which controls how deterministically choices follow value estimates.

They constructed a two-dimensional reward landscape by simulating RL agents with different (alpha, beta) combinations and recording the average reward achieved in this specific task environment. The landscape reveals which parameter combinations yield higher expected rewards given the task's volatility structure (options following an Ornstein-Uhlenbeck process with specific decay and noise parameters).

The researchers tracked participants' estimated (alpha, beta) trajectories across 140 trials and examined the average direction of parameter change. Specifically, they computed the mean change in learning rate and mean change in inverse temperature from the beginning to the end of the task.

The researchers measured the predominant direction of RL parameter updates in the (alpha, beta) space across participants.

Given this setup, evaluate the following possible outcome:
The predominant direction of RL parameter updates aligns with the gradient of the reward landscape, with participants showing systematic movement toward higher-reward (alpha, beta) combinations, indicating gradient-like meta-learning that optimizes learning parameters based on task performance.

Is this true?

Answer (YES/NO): YES